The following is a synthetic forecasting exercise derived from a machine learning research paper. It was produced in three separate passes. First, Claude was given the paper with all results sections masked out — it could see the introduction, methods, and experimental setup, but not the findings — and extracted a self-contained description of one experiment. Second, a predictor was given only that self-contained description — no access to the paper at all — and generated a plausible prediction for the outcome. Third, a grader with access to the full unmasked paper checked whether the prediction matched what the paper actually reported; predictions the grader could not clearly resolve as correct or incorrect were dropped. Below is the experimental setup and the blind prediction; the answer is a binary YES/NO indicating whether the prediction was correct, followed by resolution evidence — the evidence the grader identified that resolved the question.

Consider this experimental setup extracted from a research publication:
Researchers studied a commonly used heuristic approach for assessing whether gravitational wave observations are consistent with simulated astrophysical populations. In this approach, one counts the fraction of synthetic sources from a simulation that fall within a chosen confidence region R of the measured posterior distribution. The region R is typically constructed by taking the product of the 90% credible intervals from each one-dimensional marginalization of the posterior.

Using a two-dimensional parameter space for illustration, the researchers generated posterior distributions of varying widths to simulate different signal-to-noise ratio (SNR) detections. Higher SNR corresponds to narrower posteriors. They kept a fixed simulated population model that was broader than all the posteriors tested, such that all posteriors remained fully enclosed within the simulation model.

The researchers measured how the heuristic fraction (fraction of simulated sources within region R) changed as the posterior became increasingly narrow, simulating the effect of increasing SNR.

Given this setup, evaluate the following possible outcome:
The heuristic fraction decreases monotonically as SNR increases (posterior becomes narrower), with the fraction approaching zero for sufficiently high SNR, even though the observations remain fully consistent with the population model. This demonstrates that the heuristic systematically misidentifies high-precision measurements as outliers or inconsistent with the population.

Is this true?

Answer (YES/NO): YES